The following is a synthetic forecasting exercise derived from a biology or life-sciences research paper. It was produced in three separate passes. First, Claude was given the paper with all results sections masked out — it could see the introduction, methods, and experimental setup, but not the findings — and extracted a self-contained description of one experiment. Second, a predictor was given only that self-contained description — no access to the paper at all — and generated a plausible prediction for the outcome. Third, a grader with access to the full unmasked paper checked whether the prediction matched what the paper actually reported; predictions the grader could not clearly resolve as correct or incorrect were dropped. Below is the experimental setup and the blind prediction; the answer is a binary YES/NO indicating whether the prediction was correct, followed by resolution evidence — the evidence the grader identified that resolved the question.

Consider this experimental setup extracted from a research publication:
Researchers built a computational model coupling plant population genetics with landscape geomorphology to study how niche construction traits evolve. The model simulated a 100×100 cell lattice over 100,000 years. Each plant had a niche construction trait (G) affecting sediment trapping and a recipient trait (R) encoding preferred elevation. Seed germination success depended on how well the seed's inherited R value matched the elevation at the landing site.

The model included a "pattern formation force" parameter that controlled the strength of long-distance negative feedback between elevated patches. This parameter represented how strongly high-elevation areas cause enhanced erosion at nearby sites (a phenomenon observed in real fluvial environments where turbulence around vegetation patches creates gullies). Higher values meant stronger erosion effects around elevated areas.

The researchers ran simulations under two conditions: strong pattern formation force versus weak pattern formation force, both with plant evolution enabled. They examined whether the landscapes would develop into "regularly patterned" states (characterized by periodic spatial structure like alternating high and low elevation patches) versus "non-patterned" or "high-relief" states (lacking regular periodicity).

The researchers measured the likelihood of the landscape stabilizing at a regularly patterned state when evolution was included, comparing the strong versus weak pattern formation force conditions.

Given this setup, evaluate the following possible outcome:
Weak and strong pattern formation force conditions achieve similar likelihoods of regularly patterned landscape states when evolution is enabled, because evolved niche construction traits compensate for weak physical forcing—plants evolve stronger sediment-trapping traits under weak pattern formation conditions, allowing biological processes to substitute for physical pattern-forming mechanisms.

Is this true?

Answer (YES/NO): NO